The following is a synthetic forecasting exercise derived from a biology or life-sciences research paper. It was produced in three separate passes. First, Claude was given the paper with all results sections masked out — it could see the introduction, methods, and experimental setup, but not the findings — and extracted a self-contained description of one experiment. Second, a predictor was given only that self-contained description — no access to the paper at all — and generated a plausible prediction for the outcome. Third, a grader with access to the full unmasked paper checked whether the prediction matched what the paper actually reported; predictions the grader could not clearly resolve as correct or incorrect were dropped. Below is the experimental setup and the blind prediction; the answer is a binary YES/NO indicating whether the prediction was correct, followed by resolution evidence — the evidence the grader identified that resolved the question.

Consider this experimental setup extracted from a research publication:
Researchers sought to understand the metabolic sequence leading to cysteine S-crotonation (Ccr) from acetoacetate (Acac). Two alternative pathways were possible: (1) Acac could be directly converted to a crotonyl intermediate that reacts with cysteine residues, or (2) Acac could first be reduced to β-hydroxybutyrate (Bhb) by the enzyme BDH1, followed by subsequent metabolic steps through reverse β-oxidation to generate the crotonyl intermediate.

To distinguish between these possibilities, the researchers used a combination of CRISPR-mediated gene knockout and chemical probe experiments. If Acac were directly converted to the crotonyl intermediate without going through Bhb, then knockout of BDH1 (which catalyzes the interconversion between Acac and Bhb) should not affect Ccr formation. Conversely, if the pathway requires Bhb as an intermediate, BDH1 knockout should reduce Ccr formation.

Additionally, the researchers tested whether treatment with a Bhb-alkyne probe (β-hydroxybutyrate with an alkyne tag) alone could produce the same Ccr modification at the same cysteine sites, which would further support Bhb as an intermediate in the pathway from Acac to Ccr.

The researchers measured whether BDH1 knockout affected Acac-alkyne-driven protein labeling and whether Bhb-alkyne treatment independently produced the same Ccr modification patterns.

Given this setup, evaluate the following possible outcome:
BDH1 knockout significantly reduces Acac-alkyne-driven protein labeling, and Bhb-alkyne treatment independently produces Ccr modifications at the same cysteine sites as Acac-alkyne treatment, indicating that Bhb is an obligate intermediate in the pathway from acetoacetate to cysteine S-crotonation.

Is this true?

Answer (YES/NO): NO